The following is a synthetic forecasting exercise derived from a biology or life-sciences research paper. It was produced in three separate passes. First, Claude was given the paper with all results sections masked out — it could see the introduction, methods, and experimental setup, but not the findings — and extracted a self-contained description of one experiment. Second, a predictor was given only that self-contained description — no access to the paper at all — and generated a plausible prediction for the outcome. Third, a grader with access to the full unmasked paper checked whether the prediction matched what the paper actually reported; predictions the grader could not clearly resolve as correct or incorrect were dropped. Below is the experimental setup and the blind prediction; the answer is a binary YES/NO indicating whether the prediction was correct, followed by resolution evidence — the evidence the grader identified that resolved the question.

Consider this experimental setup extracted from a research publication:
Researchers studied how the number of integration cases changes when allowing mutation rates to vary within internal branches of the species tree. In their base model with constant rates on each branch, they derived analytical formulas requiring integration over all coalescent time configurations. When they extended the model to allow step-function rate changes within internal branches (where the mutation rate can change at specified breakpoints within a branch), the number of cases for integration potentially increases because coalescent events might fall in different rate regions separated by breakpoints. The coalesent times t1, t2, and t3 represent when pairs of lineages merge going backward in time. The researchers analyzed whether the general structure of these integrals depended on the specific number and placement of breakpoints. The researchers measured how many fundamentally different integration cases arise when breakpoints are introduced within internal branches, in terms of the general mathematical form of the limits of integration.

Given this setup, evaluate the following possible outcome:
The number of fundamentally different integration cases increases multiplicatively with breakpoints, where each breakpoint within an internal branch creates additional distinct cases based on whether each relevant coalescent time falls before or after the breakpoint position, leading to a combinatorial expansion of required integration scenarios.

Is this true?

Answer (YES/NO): NO